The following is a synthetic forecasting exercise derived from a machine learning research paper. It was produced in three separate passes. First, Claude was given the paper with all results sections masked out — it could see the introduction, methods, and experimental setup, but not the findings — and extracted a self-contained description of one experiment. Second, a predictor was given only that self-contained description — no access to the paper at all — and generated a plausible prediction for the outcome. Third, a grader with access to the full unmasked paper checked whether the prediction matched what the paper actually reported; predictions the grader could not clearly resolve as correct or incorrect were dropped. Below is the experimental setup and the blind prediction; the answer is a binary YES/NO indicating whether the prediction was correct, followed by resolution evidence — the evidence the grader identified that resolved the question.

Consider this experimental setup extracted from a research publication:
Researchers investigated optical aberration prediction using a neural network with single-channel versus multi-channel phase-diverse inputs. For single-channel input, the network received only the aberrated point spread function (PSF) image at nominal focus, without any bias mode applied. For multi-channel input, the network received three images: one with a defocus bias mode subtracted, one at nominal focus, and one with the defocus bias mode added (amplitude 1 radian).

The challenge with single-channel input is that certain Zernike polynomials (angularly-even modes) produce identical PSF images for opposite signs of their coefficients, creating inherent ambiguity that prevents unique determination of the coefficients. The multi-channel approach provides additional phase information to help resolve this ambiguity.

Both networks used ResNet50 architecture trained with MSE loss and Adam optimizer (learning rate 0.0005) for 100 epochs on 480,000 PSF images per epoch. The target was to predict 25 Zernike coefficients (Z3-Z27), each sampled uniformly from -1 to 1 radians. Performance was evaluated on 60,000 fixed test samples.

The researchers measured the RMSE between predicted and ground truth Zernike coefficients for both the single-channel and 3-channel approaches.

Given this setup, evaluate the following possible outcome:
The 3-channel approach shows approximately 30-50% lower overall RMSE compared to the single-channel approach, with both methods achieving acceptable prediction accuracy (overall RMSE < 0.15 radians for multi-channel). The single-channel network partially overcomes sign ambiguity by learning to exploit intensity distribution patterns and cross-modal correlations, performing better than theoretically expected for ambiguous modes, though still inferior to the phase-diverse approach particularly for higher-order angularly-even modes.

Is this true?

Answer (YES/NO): NO